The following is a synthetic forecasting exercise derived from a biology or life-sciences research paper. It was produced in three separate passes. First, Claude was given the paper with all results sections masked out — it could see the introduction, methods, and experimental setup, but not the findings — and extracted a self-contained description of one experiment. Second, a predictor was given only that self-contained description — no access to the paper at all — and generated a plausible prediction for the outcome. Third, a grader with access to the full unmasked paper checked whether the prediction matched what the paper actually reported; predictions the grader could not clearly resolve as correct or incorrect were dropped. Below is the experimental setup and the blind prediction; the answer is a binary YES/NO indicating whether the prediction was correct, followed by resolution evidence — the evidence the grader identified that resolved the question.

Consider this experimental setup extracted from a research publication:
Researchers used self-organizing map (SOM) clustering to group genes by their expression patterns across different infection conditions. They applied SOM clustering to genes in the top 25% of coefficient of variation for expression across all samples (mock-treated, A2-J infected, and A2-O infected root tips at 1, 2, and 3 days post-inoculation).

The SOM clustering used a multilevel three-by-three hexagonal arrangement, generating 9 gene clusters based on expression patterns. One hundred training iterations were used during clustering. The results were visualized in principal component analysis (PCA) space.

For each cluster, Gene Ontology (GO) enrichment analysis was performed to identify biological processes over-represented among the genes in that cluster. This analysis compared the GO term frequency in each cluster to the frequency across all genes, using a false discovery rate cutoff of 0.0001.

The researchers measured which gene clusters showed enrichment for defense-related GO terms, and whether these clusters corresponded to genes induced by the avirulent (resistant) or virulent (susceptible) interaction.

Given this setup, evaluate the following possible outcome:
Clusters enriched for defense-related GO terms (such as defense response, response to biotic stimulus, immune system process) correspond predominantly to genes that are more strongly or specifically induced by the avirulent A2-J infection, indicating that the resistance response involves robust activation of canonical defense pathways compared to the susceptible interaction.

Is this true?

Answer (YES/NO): NO